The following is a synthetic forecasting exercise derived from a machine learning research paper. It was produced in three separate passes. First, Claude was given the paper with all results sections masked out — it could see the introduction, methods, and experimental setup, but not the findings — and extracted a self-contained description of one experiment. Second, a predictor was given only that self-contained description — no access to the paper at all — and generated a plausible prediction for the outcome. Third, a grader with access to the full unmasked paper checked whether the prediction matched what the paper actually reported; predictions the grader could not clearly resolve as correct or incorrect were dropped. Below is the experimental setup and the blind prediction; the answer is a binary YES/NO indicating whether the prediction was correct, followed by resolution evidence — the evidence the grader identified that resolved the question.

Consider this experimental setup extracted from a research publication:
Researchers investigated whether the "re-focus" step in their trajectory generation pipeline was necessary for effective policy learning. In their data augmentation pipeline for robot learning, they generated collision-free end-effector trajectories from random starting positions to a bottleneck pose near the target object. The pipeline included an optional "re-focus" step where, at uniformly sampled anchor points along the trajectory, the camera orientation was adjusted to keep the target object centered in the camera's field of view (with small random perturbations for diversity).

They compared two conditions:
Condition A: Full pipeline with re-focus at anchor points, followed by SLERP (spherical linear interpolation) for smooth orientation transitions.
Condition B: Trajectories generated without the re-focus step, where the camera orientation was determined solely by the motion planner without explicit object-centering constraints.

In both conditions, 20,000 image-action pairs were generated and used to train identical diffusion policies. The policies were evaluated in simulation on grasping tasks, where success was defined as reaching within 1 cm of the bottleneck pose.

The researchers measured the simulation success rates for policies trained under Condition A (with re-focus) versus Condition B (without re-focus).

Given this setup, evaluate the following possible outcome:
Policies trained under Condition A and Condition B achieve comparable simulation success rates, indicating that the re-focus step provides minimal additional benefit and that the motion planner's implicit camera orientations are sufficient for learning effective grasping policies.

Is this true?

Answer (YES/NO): NO